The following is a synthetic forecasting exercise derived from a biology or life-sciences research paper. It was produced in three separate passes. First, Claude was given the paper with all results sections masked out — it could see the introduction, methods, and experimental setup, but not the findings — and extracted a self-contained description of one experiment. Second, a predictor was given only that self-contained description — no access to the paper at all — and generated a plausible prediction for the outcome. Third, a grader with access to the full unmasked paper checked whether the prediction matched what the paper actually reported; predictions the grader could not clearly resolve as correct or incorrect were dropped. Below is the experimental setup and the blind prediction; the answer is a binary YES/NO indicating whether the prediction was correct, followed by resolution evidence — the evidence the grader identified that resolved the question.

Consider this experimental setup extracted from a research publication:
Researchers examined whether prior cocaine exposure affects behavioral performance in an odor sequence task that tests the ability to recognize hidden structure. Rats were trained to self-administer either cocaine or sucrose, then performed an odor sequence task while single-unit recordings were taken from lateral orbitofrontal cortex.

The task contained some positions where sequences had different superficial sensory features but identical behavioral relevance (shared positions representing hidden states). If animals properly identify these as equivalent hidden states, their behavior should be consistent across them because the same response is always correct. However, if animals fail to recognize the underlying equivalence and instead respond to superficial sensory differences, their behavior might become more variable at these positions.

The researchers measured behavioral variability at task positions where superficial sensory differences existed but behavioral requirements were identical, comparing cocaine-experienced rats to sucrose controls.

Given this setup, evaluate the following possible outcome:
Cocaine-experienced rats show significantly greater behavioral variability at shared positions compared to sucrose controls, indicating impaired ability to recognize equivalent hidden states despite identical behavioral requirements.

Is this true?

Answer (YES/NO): YES